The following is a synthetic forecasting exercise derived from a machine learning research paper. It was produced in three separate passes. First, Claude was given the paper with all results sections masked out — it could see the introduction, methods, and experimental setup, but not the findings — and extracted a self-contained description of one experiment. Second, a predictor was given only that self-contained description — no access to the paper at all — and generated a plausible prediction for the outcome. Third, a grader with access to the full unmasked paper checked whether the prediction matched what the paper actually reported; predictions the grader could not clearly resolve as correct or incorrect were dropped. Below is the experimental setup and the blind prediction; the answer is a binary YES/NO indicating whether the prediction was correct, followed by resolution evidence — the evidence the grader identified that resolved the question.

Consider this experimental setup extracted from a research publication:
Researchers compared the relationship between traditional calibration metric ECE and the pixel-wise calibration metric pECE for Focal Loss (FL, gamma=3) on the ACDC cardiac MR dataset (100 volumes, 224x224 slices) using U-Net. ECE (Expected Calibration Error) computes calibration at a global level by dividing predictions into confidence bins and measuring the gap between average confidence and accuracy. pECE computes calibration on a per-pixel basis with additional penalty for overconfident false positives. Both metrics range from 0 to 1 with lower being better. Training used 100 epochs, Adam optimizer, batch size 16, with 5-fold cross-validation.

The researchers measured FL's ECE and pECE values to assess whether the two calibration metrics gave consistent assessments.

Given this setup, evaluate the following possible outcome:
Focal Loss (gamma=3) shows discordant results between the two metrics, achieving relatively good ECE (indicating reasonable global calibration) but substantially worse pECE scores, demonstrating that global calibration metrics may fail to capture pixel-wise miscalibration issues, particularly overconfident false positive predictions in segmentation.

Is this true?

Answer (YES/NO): NO